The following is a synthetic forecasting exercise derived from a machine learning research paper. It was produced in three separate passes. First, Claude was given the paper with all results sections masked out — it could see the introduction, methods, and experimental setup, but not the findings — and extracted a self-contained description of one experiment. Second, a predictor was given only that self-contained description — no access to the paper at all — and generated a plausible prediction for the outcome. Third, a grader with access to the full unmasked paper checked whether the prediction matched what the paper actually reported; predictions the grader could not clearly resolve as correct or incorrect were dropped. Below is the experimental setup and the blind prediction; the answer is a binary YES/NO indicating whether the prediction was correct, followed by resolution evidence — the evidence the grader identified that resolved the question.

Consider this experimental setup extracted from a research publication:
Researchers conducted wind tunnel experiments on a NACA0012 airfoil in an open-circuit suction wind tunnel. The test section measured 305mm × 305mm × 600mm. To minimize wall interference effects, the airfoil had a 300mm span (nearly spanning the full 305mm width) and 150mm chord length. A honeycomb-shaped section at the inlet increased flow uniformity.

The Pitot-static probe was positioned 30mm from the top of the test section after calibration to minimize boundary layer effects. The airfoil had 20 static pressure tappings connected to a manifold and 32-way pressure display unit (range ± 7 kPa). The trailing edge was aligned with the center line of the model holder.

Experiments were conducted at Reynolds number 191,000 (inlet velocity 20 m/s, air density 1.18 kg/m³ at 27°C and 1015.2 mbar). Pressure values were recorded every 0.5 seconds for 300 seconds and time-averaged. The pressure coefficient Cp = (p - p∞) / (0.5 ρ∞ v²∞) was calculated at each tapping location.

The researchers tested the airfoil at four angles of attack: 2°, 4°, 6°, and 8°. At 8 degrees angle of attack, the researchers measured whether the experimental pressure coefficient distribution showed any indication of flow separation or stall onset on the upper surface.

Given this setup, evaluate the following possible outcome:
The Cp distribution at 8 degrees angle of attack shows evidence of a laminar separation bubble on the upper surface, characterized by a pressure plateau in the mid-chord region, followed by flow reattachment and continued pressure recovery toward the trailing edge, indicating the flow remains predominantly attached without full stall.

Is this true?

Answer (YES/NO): NO